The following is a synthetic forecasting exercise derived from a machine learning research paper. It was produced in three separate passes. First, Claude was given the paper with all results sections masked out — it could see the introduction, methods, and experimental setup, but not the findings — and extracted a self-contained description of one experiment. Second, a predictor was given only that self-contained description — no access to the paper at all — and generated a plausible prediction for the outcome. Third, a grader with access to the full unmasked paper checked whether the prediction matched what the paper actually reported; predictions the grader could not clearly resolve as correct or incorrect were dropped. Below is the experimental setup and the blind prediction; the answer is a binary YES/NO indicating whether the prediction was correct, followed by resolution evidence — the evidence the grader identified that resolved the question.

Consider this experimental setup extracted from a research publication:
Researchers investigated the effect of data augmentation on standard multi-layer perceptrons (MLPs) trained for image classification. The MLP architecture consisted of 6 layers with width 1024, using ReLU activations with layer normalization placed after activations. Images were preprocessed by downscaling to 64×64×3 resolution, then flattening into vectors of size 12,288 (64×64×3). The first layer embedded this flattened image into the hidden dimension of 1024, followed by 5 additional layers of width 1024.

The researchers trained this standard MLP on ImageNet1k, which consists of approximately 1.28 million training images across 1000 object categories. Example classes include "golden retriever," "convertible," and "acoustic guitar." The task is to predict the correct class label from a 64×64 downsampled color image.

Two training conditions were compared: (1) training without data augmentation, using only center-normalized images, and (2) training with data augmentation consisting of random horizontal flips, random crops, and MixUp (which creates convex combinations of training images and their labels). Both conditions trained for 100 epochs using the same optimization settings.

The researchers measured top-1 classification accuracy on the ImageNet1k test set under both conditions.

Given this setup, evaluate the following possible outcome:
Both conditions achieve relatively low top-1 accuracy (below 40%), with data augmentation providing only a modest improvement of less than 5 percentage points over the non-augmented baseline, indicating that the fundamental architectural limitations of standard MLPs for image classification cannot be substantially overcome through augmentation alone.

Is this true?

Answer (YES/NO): NO